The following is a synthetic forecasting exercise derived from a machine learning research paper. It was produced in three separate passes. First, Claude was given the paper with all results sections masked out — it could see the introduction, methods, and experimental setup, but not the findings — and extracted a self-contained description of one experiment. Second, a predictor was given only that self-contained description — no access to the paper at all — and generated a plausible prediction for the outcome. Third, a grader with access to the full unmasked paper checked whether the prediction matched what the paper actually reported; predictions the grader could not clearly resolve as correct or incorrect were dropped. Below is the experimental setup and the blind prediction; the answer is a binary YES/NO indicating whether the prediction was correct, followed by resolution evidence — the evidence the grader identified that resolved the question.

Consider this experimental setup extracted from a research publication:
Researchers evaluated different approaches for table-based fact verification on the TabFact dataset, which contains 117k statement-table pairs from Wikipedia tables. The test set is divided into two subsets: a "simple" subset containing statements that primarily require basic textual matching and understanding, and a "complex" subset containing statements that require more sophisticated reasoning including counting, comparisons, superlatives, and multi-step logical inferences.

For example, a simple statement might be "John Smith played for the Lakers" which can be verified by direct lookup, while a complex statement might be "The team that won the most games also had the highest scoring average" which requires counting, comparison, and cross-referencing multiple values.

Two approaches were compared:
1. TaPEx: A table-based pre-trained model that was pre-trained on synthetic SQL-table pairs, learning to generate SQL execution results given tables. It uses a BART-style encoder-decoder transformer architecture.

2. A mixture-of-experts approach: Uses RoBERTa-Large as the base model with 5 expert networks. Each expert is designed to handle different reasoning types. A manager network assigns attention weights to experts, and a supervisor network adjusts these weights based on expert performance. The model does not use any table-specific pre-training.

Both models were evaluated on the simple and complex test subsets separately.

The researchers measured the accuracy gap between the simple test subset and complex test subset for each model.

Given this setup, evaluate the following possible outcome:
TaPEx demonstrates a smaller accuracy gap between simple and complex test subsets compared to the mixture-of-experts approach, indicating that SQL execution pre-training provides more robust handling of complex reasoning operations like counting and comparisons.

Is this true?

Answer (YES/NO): NO